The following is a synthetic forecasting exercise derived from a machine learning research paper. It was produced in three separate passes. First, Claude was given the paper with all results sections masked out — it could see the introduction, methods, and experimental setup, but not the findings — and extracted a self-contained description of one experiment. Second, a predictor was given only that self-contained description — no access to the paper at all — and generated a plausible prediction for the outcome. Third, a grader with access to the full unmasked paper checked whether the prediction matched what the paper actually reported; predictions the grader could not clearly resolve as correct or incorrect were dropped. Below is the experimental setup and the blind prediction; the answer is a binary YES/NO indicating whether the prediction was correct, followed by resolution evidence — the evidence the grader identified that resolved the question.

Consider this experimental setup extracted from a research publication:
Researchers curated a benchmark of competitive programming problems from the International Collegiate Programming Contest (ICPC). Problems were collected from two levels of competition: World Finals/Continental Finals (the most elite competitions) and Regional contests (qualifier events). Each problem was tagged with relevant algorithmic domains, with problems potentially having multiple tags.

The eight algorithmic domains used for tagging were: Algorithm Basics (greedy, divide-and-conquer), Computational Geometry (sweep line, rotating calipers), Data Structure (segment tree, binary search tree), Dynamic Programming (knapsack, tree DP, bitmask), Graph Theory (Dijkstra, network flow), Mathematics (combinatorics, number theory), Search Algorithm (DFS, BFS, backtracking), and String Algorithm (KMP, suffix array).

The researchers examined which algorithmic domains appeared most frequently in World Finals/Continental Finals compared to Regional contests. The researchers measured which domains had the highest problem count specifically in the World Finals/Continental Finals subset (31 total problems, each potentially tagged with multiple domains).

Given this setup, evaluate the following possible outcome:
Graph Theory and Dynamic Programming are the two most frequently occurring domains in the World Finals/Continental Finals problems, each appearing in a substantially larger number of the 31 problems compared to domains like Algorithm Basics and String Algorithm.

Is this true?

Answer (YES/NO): NO